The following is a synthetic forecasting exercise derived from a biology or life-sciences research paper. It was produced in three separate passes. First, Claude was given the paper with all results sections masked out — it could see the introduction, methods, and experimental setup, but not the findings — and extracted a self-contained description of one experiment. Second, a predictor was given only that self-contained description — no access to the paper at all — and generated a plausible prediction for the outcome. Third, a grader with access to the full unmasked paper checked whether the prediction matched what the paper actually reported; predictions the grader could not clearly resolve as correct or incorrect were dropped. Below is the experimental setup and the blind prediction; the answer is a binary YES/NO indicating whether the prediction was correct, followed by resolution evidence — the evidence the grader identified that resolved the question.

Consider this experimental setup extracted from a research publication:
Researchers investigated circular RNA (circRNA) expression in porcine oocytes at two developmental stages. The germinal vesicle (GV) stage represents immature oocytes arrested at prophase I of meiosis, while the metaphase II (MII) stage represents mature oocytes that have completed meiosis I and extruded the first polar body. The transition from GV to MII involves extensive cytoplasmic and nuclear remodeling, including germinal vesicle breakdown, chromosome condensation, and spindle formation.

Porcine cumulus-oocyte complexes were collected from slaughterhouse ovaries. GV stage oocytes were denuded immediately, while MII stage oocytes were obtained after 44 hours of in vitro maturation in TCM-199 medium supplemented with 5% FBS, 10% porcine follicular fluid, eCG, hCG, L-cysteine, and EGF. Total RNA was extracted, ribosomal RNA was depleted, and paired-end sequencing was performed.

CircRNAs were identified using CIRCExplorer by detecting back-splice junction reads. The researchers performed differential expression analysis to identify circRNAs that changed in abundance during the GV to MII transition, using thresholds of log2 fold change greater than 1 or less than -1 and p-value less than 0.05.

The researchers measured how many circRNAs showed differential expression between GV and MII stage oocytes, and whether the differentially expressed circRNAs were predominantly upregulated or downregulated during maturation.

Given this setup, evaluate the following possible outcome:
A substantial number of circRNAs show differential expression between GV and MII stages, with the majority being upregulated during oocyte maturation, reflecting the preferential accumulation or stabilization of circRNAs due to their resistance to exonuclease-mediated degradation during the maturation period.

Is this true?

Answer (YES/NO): NO